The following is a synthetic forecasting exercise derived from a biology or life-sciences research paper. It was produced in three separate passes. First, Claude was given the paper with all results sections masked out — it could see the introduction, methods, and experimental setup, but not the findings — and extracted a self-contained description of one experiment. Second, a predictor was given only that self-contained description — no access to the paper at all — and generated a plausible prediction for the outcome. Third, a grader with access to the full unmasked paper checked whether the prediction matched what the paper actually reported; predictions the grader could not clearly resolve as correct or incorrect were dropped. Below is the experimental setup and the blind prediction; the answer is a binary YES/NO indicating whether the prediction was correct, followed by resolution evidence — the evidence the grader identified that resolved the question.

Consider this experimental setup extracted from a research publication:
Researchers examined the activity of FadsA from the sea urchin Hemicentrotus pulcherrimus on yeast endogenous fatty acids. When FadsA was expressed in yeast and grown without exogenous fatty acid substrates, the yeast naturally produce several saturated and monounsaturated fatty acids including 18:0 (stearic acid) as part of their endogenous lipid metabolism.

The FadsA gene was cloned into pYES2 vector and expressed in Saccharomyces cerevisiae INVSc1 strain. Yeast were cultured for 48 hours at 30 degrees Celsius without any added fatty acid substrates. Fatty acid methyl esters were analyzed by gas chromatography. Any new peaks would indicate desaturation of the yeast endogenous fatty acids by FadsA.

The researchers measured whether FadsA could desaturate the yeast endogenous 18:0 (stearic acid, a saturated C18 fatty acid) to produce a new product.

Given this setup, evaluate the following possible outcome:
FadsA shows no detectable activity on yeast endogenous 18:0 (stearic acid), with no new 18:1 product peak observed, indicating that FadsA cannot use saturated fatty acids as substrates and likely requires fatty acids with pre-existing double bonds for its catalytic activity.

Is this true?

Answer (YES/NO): NO